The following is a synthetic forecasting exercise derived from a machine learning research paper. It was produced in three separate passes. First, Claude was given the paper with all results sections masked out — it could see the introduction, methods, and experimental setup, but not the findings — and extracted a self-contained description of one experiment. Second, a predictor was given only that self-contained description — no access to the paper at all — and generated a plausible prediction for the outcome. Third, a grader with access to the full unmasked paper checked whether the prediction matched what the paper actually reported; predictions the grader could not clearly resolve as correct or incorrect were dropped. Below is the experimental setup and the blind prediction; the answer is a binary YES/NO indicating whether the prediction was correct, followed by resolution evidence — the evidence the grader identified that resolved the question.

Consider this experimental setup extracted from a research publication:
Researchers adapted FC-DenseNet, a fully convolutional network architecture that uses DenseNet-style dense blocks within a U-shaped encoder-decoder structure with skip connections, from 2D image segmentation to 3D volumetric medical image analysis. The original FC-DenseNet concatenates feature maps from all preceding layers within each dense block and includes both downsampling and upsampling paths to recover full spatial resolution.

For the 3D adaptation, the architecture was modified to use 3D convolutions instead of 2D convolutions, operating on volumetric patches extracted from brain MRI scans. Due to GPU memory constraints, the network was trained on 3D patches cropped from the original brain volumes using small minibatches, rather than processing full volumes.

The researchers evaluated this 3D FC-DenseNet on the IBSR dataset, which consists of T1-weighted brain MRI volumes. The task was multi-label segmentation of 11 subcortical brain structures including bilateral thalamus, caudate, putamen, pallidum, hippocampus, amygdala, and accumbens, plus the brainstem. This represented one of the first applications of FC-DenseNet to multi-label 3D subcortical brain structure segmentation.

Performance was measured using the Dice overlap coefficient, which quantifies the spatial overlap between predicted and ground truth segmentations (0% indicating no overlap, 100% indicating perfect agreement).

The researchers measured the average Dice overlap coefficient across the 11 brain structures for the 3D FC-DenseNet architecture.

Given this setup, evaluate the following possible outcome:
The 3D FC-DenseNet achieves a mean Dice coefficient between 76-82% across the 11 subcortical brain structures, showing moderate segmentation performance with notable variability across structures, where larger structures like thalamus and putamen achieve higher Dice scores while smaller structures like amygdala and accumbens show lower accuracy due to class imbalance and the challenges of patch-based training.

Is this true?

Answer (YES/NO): NO